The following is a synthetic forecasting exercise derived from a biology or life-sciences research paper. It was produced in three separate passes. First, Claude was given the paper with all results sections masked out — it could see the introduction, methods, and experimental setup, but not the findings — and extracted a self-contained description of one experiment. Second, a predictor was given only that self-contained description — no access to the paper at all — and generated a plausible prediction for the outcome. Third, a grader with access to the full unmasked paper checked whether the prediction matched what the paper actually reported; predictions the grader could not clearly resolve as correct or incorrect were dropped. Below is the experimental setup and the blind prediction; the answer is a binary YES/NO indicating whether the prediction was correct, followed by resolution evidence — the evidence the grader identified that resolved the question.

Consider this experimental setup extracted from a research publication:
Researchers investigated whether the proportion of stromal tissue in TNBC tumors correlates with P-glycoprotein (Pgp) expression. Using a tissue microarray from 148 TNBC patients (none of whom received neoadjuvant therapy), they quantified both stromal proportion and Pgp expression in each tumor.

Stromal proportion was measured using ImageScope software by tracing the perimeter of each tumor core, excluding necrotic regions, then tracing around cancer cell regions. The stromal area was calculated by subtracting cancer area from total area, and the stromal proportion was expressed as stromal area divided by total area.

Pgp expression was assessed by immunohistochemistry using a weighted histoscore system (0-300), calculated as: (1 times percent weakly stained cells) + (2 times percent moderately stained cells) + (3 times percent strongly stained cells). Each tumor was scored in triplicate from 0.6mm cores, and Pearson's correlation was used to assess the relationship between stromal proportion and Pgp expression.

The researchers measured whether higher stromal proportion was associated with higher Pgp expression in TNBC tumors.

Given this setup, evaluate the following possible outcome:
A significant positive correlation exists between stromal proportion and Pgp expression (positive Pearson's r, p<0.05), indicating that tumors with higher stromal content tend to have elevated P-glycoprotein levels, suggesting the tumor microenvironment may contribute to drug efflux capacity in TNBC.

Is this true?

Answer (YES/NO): YES